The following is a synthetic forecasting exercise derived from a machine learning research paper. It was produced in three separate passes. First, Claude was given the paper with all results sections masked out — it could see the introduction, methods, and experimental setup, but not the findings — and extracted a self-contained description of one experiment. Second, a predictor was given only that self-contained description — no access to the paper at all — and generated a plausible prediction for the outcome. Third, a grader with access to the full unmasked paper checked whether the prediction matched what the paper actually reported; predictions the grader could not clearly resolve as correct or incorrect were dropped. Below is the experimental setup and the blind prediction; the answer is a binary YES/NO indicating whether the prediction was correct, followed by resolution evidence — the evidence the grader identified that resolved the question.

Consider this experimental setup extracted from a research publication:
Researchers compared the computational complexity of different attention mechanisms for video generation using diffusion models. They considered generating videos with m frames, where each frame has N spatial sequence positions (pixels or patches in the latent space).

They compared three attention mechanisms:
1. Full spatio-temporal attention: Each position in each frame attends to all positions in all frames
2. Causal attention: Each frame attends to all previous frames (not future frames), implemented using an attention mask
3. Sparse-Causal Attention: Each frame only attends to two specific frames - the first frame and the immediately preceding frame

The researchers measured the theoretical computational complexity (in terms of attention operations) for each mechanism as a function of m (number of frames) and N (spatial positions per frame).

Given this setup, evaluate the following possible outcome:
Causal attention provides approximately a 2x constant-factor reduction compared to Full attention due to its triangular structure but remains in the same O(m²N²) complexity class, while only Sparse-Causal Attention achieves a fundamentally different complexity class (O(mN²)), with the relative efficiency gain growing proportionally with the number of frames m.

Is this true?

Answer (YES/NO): NO